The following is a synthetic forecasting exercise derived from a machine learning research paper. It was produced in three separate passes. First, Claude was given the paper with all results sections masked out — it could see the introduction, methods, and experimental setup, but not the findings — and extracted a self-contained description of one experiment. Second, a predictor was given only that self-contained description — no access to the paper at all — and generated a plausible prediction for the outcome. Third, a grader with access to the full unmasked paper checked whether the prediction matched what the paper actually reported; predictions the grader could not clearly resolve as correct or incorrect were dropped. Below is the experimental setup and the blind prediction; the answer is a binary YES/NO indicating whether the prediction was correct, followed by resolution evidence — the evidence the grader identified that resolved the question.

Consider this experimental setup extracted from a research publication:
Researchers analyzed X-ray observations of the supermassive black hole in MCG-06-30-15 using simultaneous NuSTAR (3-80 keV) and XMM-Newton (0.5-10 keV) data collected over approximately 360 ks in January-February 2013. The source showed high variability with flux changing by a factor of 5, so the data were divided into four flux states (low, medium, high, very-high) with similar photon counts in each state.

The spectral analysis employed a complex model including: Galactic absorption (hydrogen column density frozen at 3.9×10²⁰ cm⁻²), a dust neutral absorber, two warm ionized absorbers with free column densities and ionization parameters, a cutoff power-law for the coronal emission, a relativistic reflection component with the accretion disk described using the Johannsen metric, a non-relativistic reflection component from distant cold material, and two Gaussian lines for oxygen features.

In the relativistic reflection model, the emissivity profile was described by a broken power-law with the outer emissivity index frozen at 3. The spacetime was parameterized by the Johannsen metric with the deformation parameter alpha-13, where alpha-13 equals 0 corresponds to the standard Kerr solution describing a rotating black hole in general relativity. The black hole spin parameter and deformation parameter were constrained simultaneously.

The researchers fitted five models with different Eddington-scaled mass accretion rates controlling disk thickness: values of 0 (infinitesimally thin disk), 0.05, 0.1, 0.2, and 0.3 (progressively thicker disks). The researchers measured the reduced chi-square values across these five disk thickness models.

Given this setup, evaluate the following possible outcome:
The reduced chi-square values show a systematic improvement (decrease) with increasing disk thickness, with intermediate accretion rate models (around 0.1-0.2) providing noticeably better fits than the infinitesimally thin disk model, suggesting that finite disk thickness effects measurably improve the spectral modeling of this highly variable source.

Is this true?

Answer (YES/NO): NO